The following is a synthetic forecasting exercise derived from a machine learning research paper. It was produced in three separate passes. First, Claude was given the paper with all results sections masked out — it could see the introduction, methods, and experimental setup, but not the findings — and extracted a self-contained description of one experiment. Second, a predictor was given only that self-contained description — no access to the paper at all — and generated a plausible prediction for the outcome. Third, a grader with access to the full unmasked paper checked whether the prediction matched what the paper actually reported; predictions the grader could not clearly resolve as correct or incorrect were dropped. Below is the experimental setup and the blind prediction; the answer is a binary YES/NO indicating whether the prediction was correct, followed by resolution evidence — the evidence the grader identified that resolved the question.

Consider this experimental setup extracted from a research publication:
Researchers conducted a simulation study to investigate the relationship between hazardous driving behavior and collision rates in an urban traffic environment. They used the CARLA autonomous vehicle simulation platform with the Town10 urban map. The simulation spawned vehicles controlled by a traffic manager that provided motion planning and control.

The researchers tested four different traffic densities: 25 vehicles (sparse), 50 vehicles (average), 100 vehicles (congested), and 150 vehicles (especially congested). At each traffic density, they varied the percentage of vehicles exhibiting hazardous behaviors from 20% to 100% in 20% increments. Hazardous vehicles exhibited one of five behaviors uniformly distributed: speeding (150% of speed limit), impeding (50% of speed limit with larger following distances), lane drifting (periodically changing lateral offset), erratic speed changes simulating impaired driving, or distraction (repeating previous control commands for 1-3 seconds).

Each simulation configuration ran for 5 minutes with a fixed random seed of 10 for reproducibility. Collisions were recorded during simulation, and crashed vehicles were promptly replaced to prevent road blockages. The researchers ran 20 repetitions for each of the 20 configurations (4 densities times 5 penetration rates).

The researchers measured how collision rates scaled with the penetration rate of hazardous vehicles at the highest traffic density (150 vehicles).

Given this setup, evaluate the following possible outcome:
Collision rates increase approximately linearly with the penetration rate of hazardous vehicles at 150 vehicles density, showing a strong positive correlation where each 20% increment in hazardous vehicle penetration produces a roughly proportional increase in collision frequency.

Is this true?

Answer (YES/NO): NO